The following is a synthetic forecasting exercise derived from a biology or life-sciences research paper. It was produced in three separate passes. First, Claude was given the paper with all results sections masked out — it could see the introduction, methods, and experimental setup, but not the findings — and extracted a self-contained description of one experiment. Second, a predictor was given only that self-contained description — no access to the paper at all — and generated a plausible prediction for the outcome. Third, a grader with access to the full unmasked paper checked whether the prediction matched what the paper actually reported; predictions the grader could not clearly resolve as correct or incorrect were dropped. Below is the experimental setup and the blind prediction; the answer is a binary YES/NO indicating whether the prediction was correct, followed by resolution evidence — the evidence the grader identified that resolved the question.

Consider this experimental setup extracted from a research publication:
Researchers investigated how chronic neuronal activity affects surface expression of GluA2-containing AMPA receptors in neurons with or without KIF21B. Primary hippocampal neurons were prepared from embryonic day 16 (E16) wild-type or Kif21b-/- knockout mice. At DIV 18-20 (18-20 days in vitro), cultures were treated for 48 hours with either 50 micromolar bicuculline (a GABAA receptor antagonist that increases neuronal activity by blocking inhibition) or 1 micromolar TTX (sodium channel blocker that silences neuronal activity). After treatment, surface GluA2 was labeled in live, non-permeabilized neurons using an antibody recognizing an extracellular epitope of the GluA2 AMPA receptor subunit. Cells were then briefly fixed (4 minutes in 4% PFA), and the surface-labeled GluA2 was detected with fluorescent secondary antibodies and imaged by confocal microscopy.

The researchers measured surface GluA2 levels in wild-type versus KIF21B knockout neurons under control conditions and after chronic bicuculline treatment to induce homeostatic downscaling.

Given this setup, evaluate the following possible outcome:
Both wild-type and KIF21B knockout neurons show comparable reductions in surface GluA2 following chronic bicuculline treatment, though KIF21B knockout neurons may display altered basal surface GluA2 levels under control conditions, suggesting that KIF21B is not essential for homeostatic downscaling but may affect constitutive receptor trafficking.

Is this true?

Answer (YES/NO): NO